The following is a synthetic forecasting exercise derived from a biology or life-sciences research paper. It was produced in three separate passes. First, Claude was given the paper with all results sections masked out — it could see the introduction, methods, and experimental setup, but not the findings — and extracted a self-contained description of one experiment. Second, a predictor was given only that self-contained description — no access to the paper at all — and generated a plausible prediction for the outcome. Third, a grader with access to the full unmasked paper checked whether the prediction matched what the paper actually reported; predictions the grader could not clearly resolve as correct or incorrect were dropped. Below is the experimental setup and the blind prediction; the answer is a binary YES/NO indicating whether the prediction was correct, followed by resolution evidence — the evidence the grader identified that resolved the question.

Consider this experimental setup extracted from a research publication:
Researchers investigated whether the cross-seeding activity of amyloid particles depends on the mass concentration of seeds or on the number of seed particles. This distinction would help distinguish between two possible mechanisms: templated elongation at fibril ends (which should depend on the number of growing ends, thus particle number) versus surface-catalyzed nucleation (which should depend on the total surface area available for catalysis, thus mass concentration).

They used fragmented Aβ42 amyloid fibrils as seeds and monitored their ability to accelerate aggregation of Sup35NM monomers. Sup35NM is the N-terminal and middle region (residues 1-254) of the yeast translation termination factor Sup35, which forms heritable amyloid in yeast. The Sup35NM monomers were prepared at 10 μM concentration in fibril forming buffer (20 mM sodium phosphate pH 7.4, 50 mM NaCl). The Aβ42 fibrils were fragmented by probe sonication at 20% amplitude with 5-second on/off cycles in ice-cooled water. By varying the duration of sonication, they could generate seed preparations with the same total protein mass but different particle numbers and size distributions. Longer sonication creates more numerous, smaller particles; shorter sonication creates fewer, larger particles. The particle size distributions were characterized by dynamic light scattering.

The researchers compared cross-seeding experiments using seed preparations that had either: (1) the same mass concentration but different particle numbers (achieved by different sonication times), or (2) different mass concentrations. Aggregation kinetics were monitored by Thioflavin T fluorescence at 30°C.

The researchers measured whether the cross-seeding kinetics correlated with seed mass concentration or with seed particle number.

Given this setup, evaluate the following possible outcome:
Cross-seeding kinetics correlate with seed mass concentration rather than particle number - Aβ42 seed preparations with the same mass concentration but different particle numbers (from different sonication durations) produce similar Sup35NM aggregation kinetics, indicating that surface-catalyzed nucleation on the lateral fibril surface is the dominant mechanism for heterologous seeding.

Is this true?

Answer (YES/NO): YES